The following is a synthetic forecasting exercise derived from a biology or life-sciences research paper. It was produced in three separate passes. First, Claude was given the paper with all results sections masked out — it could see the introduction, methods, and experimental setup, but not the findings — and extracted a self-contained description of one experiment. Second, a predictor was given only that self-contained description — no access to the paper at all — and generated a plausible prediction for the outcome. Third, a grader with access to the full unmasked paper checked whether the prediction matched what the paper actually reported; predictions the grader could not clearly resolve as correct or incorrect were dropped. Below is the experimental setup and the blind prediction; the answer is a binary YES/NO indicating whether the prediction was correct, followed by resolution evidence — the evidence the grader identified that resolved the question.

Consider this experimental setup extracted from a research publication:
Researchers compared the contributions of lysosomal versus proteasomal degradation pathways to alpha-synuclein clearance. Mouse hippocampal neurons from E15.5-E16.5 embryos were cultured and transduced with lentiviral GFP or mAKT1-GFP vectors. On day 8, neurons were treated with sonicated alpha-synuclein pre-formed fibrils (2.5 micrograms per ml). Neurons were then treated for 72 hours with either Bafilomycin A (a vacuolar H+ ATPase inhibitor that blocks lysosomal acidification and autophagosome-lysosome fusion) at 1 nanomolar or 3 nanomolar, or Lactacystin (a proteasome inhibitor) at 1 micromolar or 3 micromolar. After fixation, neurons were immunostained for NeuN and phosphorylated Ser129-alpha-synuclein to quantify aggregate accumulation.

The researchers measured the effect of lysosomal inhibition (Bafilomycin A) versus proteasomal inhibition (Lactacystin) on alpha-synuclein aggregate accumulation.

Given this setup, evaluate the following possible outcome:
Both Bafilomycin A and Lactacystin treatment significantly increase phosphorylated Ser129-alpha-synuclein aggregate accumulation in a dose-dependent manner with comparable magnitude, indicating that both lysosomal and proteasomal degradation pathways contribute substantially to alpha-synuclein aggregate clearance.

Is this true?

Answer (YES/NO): NO